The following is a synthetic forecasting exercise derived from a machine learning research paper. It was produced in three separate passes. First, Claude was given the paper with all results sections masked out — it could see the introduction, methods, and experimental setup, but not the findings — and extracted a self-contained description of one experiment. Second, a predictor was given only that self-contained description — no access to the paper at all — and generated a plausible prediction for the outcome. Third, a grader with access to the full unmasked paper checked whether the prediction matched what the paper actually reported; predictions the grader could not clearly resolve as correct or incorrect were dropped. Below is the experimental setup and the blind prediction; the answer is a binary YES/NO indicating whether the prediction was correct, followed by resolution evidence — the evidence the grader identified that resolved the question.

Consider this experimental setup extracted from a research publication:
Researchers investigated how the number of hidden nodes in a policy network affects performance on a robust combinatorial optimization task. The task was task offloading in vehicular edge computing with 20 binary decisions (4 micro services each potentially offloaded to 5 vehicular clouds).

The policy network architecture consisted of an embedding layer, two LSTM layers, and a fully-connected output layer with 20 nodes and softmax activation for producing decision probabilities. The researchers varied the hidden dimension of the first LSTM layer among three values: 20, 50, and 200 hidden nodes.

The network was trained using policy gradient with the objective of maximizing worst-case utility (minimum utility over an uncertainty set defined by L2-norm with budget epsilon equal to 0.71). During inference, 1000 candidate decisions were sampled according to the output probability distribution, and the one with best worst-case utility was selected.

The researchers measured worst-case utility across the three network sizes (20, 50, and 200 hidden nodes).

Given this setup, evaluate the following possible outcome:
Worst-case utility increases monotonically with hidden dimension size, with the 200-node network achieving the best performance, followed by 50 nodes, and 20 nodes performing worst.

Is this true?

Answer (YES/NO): YES